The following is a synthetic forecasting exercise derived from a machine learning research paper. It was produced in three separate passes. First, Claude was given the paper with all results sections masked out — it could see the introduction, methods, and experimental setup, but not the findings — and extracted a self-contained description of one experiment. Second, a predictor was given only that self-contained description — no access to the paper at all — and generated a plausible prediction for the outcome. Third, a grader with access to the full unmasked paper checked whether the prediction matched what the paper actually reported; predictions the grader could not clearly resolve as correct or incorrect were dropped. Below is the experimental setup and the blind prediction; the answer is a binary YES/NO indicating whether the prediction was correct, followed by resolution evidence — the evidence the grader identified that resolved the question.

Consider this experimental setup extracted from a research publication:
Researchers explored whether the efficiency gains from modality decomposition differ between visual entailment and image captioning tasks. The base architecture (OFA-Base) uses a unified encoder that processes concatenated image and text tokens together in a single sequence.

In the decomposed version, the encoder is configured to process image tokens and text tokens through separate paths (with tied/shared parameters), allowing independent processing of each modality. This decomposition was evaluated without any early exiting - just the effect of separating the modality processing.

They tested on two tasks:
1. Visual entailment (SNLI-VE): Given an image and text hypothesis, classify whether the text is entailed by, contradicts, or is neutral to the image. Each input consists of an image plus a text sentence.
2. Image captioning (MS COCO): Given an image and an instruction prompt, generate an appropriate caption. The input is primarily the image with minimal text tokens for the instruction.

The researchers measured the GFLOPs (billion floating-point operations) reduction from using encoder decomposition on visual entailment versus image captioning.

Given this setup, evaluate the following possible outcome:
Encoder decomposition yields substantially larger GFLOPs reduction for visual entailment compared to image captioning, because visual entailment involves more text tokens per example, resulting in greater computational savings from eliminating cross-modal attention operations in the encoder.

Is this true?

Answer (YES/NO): YES